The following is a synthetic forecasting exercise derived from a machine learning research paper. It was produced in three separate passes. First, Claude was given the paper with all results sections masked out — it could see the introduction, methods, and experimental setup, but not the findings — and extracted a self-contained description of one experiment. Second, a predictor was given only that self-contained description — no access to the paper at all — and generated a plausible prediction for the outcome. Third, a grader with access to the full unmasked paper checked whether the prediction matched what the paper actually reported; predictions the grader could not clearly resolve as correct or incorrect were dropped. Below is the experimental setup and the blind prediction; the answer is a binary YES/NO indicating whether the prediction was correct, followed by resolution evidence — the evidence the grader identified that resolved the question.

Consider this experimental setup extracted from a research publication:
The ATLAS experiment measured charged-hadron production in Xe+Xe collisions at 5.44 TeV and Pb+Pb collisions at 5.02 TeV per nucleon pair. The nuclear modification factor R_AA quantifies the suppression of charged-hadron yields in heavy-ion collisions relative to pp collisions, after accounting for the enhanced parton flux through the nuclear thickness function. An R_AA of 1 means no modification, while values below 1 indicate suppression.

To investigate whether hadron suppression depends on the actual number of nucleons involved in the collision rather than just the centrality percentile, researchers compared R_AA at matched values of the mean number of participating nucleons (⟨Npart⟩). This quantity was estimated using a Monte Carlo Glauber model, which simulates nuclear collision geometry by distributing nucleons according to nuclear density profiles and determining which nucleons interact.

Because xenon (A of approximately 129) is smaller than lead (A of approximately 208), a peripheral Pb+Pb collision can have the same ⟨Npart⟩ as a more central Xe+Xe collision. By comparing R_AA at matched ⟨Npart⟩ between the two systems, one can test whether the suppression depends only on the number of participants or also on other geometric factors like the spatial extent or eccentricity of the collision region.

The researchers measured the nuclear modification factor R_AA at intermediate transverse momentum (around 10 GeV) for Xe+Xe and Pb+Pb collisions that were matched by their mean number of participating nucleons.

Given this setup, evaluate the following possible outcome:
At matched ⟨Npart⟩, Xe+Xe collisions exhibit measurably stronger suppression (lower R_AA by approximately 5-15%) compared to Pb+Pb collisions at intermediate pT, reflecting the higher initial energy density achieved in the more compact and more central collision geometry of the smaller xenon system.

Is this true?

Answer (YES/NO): NO